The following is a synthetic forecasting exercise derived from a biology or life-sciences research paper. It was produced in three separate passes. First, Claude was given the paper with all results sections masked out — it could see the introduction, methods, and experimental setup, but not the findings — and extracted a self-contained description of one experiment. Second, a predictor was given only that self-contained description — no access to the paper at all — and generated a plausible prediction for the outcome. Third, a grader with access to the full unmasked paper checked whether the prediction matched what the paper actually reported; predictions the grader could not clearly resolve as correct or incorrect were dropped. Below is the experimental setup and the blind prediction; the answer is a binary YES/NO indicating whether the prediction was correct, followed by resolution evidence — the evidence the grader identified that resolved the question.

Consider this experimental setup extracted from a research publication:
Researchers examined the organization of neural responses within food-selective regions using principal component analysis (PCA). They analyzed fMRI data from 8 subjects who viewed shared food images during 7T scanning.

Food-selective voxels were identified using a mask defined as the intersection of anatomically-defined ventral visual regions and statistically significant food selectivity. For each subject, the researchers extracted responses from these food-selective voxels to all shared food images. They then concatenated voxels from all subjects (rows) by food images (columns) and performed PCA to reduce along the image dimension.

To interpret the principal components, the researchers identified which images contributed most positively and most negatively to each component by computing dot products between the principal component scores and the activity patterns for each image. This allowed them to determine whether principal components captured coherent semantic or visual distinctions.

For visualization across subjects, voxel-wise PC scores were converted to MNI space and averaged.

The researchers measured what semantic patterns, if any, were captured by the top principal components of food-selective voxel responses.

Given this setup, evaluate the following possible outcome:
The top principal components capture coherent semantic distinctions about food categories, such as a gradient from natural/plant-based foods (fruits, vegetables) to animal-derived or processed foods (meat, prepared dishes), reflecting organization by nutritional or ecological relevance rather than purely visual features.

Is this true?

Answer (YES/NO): NO